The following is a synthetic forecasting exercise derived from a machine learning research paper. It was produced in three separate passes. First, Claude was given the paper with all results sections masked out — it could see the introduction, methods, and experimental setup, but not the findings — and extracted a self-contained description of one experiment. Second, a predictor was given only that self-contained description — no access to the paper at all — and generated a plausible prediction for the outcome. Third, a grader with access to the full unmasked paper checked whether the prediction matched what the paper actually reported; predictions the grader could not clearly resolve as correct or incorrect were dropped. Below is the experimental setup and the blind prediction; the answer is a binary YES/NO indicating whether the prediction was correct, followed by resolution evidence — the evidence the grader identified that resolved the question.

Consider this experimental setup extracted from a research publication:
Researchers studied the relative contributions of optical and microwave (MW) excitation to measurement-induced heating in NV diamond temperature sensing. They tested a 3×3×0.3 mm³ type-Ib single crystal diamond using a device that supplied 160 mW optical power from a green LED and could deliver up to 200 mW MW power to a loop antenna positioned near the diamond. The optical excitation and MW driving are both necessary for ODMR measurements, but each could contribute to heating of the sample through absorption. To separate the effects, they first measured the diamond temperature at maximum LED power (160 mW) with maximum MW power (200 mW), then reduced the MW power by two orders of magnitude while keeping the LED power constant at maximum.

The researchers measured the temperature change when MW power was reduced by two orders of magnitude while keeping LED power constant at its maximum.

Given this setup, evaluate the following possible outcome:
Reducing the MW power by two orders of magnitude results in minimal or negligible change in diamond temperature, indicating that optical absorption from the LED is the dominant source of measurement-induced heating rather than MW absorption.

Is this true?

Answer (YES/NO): YES